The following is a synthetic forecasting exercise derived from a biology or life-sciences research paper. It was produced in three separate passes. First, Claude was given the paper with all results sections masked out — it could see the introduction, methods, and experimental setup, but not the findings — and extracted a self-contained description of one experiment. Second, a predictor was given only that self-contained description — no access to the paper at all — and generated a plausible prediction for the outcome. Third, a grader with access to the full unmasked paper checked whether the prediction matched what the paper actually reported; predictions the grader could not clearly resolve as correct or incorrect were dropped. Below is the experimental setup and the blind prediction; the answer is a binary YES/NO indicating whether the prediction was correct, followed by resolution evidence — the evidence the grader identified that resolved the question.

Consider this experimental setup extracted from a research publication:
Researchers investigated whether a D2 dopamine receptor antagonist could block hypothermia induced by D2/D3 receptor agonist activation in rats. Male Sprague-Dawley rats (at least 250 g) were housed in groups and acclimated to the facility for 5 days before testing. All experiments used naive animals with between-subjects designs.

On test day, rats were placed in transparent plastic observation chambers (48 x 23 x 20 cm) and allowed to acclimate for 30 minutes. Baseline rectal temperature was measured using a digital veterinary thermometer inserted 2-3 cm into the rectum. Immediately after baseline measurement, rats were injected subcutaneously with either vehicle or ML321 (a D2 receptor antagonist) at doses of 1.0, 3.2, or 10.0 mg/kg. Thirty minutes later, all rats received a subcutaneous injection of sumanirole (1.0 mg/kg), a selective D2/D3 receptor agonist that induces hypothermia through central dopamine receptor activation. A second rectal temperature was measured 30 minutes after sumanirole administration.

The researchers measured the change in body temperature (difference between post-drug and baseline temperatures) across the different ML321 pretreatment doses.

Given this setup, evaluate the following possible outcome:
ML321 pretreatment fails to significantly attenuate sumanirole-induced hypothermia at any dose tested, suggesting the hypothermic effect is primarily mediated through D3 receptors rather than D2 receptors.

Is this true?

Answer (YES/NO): NO